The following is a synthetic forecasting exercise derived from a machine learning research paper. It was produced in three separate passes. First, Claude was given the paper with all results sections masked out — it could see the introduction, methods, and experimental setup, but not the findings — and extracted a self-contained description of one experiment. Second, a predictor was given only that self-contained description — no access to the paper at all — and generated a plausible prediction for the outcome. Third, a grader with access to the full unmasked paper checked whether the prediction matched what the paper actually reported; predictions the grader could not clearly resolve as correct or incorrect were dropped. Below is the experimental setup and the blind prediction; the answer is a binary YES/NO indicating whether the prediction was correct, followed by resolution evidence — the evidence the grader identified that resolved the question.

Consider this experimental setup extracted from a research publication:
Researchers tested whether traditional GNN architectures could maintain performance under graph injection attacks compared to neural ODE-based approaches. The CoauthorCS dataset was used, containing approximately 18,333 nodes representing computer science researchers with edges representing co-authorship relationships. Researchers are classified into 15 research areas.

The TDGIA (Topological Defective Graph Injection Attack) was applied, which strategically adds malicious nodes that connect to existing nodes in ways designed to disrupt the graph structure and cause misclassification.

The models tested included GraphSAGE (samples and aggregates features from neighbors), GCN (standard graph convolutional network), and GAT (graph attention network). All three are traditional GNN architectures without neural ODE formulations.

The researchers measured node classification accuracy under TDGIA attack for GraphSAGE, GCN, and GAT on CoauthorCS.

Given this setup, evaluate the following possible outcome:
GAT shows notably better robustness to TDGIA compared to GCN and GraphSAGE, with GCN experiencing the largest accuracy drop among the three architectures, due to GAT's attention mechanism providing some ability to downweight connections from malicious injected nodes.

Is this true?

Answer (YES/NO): YES